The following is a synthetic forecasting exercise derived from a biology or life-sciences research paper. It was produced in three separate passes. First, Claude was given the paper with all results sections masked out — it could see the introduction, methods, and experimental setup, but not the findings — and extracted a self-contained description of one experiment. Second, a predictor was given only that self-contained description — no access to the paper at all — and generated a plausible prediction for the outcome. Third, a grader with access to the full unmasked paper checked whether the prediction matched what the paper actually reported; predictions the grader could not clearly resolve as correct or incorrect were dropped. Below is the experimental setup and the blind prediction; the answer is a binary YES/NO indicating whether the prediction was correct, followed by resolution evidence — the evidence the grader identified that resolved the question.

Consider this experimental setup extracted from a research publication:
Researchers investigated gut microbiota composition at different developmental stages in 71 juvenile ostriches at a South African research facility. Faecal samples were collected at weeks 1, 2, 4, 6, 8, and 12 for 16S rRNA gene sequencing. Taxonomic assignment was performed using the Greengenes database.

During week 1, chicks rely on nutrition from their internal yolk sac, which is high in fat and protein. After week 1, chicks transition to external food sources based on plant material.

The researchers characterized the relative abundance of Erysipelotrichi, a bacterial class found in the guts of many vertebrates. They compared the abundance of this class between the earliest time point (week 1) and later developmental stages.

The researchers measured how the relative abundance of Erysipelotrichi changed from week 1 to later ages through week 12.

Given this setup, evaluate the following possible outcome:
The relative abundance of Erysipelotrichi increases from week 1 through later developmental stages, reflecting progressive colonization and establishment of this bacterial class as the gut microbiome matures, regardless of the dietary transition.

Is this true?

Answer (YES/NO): NO